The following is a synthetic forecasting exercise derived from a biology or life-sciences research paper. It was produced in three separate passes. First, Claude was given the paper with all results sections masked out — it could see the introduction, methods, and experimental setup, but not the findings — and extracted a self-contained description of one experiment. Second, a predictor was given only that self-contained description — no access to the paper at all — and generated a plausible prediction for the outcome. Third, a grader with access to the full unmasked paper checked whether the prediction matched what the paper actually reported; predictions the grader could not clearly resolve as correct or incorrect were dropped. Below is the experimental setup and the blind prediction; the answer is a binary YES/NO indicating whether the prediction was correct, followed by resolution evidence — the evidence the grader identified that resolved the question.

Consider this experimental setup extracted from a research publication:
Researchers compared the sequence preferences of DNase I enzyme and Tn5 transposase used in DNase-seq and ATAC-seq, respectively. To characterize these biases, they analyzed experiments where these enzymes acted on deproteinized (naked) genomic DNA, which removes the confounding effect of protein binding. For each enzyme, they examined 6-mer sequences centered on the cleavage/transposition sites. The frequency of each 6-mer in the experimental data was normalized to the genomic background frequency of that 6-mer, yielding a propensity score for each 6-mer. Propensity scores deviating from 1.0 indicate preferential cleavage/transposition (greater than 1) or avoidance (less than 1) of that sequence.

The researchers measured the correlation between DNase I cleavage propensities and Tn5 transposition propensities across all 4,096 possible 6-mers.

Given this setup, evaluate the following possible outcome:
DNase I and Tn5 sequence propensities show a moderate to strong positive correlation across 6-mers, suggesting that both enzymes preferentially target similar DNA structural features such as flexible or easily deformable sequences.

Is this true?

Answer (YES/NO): NO